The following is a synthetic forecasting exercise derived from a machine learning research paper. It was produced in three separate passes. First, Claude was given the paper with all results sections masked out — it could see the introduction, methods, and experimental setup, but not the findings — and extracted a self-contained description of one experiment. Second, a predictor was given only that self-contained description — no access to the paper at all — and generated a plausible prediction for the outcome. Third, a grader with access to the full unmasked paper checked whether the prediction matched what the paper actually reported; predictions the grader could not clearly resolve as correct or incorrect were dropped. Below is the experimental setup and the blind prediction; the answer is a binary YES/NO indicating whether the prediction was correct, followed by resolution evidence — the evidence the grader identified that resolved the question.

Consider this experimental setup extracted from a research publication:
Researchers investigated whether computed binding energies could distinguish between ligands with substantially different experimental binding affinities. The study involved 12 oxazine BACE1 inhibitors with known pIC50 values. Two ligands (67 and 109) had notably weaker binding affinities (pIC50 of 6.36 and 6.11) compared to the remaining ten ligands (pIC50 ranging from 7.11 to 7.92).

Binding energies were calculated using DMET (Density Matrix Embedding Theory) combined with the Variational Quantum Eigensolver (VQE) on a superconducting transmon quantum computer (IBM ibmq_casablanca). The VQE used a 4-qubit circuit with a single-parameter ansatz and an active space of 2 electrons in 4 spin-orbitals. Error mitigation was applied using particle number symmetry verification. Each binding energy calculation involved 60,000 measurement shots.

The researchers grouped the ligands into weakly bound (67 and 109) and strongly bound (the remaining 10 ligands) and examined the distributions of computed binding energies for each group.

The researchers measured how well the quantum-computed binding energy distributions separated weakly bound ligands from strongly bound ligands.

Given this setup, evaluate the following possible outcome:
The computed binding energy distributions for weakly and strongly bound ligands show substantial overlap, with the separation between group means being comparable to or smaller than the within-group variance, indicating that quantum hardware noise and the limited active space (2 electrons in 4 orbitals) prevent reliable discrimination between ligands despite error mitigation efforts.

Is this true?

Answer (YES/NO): NO